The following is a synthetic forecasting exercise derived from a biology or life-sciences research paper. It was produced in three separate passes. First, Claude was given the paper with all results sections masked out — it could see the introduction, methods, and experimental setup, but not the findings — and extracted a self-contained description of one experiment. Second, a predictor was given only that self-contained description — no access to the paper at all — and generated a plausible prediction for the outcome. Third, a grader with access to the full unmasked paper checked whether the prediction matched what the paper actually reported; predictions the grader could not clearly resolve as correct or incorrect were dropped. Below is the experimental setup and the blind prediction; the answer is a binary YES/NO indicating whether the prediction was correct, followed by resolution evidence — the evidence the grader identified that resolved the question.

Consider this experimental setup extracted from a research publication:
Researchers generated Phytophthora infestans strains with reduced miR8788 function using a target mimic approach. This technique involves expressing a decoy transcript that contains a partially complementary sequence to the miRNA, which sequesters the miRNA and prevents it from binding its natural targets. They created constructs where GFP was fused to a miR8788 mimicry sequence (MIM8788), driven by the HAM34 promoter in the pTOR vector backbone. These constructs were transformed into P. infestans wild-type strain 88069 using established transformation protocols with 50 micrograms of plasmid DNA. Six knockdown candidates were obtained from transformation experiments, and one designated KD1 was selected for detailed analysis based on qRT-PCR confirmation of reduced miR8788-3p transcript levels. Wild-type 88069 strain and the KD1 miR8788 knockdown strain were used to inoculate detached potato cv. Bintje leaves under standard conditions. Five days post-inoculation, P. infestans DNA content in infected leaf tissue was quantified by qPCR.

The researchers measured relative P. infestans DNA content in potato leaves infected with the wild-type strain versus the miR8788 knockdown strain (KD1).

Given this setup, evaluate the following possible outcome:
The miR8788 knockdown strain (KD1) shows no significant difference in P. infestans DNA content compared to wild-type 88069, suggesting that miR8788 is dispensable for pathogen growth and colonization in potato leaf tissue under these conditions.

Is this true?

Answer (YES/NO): NO